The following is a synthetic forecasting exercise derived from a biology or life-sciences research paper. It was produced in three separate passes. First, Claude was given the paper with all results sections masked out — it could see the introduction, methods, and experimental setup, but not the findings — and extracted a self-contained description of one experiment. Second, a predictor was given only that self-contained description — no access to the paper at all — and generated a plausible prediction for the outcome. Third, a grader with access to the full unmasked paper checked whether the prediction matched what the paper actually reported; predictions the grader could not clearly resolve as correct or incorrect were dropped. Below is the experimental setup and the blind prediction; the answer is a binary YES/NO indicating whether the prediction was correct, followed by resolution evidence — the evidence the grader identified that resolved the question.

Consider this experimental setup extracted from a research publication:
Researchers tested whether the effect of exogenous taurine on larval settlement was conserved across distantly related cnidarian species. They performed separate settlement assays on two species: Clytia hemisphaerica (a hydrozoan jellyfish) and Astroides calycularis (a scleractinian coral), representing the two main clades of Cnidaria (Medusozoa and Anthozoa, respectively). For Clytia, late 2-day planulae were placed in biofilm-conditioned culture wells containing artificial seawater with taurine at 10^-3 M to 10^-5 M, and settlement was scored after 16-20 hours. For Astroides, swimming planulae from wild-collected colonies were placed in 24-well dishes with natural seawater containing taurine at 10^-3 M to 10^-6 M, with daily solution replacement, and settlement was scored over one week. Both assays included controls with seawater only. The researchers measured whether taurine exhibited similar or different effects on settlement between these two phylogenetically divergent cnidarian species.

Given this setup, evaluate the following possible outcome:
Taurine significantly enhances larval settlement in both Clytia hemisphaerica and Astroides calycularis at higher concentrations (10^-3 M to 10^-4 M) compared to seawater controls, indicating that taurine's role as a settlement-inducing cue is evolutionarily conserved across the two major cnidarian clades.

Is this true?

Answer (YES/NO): NO